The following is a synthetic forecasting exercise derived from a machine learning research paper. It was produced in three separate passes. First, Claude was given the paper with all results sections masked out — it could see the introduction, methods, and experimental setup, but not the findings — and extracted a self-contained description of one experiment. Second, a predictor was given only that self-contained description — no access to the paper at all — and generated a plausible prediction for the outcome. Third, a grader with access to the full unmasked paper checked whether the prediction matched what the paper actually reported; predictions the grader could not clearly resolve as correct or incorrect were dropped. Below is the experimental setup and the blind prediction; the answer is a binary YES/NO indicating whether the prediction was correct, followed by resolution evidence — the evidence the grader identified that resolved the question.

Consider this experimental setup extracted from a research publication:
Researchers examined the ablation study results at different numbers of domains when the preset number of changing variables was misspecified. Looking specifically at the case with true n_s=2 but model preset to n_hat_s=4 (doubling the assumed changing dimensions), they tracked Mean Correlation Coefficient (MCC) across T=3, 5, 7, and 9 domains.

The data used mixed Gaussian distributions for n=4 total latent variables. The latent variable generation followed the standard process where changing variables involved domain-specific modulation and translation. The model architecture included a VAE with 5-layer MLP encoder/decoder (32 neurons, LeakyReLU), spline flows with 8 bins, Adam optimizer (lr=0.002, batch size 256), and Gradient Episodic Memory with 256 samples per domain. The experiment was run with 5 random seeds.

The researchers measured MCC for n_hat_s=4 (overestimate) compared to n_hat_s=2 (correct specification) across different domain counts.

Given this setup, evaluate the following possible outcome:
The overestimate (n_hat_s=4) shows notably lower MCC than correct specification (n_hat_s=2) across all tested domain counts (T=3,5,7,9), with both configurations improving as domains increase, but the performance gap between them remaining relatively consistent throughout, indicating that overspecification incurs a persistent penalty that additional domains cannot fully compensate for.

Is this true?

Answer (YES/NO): NO